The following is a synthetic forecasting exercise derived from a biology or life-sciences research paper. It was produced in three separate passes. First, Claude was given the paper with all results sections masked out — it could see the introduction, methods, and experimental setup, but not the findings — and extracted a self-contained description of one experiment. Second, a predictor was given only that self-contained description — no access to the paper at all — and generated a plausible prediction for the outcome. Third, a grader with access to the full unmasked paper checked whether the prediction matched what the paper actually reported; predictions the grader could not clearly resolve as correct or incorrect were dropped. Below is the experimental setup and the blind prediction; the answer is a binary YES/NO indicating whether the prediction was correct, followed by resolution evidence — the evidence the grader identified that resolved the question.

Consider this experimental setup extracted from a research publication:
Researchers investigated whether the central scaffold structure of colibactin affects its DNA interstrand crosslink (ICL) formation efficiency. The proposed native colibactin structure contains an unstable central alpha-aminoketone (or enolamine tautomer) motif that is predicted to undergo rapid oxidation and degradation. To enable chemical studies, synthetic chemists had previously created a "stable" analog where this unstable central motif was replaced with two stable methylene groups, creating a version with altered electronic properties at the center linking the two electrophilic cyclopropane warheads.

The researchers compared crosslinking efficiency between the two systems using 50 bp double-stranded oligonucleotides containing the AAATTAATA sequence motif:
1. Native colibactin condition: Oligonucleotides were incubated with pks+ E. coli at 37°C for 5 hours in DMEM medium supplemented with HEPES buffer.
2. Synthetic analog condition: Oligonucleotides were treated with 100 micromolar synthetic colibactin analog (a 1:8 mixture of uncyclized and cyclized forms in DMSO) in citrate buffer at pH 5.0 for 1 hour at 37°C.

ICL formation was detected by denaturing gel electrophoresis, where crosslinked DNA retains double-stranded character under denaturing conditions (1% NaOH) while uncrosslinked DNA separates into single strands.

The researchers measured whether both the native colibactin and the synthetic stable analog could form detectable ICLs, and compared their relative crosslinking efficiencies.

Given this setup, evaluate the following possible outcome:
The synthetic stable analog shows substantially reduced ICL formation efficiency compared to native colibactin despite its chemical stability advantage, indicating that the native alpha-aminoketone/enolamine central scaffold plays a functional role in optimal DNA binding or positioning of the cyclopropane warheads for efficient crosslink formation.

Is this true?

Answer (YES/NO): NO